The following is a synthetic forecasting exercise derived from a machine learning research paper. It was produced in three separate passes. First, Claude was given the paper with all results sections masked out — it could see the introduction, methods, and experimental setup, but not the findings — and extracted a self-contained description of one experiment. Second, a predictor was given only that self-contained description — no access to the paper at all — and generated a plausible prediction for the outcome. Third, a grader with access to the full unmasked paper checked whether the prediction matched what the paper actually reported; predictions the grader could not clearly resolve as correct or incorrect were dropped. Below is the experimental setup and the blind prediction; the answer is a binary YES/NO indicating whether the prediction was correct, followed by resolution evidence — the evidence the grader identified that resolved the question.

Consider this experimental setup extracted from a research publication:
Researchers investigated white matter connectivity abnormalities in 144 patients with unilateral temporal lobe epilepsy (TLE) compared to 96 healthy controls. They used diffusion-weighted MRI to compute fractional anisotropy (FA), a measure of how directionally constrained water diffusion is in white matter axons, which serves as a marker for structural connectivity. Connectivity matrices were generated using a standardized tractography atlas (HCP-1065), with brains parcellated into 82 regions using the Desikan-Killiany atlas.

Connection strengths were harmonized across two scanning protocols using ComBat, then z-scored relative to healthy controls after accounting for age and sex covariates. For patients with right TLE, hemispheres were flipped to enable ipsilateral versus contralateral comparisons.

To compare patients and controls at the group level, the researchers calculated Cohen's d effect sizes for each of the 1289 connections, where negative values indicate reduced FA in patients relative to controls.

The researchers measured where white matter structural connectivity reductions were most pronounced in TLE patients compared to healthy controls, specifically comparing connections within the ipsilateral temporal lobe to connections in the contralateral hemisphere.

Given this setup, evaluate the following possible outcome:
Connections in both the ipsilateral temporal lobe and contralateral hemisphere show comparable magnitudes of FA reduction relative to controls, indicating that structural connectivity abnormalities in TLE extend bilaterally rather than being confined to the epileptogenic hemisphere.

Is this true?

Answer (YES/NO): NO